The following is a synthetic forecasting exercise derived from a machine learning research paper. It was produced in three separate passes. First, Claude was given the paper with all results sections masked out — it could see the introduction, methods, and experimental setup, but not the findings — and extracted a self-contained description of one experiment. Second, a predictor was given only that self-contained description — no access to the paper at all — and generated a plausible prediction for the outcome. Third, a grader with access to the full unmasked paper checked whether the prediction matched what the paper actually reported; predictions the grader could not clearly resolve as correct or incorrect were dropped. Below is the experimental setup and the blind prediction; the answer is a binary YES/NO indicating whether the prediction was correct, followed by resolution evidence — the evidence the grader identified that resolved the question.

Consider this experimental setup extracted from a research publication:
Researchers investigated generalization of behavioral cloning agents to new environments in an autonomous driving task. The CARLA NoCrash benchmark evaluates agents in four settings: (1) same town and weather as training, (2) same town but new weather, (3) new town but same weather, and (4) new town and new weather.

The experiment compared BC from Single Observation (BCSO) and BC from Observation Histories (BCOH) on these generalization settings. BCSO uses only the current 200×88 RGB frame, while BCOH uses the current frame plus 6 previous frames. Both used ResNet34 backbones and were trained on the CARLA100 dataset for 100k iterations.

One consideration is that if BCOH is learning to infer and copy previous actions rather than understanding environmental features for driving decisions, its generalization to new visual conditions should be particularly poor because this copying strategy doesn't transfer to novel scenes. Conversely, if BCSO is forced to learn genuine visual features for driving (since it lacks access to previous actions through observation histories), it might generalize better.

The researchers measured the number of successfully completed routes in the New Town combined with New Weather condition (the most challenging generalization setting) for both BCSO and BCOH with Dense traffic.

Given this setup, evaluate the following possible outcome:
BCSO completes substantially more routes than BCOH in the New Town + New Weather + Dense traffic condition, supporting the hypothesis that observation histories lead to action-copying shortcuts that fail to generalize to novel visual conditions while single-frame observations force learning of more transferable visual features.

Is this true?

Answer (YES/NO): NO